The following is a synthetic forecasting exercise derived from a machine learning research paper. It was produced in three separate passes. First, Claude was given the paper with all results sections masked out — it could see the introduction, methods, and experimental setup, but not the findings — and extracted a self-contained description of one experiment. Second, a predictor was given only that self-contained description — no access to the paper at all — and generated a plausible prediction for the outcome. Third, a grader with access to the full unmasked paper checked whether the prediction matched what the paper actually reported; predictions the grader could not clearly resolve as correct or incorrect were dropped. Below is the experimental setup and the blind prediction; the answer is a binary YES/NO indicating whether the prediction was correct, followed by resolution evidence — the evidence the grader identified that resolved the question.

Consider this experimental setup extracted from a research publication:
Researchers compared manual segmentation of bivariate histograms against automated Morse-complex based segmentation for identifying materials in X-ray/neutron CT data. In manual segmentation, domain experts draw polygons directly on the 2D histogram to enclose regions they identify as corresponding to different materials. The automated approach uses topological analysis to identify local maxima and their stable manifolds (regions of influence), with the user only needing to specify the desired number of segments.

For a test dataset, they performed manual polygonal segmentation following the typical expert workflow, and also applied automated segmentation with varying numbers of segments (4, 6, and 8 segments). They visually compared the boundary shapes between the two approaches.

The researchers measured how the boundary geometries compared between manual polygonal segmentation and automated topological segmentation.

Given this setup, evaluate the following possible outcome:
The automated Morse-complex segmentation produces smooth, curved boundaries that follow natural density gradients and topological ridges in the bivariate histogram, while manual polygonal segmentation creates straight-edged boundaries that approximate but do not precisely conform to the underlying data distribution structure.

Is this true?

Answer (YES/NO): YES